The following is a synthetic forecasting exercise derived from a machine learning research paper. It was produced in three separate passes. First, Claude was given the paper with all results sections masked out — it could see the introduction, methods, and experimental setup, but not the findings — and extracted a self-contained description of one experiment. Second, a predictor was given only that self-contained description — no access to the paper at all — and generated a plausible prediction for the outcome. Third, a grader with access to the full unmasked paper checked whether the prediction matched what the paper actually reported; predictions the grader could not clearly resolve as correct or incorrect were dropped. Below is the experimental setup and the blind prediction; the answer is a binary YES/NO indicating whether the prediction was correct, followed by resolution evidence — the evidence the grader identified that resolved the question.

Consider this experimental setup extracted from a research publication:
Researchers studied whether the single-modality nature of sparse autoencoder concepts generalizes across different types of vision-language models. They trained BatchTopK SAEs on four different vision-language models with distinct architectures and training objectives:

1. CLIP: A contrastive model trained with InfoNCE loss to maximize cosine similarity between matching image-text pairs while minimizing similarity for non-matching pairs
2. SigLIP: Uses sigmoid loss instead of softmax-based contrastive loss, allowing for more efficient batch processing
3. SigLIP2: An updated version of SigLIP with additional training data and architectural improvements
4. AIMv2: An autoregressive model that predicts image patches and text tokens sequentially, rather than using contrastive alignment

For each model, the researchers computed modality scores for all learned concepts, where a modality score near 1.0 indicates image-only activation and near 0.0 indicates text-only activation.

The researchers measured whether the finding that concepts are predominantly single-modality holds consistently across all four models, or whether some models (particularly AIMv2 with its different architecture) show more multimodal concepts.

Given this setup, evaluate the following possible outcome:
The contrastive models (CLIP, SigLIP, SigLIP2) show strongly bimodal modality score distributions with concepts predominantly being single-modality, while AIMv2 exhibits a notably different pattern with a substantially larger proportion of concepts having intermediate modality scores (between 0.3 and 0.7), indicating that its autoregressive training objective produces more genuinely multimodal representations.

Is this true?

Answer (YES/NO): NO